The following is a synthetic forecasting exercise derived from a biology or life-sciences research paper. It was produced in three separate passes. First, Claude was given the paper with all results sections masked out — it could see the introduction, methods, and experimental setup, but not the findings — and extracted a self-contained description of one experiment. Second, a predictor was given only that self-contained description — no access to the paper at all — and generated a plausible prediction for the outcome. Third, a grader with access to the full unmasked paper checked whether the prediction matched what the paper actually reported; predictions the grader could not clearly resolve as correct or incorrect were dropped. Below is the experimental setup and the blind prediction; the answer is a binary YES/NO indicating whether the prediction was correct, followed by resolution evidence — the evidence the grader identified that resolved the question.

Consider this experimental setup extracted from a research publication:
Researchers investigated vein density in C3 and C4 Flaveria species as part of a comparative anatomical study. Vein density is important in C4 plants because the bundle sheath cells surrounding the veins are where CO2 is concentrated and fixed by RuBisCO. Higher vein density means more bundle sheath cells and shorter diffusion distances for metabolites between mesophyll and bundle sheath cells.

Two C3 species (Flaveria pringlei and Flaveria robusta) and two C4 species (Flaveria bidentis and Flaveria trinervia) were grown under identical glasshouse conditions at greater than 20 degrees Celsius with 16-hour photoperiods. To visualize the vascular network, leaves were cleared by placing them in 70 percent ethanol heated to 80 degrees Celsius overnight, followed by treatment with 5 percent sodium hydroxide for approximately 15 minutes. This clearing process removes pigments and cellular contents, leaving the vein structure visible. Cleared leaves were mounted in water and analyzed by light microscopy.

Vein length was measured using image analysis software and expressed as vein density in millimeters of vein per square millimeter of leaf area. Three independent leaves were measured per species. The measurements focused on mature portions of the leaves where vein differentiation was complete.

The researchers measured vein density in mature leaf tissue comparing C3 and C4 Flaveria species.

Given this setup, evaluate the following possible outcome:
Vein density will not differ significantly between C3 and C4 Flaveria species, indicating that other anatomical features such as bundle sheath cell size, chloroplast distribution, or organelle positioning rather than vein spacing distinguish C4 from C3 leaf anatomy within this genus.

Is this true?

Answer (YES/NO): NO